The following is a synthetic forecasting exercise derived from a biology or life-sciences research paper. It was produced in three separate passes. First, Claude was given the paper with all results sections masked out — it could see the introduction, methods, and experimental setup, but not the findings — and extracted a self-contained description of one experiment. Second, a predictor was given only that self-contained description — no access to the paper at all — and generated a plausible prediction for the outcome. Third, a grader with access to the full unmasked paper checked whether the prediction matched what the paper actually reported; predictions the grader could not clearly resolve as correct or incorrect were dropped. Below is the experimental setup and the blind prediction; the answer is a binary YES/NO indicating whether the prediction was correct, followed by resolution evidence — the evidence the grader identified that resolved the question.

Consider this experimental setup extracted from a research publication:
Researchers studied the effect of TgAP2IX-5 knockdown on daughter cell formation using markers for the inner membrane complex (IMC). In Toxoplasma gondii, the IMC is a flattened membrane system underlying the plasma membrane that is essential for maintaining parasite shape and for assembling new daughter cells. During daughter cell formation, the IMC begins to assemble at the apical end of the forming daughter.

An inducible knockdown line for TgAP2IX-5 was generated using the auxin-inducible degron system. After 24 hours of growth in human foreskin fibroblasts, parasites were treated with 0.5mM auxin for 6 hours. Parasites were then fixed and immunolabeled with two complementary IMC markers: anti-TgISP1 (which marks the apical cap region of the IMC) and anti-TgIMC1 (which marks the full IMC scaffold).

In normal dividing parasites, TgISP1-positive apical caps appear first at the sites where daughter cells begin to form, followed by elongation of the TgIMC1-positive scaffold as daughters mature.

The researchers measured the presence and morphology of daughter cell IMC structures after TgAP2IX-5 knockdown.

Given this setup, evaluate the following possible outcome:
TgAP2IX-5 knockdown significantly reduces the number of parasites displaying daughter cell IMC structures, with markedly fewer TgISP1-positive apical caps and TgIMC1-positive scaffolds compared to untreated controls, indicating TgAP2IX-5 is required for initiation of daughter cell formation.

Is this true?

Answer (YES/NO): YES